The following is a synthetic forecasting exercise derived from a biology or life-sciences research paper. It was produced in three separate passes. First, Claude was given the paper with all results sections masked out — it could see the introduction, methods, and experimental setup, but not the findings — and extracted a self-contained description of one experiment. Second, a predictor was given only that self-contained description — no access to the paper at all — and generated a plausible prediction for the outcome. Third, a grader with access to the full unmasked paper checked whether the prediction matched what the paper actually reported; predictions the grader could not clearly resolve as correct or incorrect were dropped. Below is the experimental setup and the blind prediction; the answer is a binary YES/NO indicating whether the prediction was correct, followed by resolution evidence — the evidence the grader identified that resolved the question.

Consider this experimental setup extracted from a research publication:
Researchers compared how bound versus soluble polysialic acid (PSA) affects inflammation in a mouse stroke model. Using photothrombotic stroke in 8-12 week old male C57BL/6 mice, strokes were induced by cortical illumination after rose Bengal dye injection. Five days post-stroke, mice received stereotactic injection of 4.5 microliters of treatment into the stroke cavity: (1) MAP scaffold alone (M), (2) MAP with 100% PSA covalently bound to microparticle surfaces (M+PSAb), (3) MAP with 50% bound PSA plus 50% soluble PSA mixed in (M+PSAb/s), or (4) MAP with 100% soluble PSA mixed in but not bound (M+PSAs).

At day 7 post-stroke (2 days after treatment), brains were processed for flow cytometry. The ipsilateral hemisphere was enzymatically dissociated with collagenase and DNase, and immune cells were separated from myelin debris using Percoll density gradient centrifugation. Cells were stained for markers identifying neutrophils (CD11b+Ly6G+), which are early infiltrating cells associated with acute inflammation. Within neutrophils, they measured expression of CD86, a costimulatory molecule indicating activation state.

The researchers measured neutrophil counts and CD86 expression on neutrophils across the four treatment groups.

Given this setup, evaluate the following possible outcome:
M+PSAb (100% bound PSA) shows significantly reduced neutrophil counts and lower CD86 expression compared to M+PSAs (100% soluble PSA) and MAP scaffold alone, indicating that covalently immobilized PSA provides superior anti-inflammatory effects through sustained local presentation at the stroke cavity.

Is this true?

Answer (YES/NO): NO